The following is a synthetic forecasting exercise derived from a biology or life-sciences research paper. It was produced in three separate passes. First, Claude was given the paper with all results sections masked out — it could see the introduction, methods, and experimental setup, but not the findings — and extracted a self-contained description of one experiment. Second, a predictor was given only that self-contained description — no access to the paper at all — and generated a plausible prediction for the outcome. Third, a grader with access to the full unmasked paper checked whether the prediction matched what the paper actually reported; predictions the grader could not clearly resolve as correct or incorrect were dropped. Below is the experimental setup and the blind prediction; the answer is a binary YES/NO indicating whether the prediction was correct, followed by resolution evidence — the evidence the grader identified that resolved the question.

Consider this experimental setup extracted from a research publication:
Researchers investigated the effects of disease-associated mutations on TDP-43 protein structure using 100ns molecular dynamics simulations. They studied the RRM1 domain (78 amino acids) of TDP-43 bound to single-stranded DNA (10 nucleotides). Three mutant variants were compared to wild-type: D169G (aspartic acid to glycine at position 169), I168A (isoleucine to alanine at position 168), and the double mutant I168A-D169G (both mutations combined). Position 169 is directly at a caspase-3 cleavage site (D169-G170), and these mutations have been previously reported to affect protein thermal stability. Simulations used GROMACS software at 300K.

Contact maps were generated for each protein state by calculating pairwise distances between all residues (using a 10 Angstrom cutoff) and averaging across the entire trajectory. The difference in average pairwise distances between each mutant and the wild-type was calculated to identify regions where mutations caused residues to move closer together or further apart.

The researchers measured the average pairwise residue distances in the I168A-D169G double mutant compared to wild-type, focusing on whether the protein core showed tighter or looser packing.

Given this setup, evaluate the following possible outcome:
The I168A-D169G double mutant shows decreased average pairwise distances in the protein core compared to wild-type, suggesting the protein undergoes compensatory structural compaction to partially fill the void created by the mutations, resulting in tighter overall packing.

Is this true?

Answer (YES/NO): YES